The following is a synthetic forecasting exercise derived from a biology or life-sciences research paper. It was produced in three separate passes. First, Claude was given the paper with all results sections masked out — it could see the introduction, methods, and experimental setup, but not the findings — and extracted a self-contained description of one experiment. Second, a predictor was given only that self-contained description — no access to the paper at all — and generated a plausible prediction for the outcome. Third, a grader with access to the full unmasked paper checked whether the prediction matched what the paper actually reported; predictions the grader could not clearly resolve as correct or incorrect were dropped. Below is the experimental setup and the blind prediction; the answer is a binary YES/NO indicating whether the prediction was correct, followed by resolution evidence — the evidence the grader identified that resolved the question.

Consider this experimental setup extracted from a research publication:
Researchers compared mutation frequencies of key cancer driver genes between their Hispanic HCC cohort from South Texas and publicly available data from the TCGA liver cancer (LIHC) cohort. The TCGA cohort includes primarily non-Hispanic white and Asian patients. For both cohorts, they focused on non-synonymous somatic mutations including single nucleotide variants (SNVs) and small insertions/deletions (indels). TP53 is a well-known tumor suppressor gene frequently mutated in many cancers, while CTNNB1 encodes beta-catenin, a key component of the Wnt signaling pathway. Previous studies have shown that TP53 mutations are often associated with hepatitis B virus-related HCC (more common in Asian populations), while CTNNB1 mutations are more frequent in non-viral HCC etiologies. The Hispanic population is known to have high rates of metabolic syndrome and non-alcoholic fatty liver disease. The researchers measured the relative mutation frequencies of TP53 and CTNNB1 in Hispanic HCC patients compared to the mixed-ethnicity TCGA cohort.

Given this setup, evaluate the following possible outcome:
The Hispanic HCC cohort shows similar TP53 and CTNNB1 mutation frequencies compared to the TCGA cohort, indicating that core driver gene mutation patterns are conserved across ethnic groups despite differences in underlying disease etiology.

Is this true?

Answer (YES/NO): YES